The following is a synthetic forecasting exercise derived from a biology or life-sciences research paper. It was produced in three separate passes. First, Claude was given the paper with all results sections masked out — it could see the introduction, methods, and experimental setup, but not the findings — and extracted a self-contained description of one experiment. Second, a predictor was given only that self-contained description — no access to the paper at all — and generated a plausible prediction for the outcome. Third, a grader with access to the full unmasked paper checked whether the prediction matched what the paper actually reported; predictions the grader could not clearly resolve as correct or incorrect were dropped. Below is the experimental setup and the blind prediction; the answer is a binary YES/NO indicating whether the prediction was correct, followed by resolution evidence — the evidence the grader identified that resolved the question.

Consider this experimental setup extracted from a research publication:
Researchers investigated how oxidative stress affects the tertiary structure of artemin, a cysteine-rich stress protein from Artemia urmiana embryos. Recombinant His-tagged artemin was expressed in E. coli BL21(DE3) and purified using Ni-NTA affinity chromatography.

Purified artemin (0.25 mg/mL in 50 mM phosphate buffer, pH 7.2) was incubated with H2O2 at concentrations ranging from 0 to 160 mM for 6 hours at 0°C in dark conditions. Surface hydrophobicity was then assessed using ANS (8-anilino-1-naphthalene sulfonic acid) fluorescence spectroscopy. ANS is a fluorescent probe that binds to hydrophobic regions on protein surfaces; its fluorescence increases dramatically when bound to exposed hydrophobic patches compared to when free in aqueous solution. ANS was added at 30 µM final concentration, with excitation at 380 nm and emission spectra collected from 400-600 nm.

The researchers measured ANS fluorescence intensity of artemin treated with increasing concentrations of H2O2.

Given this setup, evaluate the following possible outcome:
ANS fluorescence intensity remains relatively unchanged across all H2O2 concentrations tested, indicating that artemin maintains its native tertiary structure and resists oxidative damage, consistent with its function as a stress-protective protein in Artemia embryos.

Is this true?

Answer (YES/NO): NO